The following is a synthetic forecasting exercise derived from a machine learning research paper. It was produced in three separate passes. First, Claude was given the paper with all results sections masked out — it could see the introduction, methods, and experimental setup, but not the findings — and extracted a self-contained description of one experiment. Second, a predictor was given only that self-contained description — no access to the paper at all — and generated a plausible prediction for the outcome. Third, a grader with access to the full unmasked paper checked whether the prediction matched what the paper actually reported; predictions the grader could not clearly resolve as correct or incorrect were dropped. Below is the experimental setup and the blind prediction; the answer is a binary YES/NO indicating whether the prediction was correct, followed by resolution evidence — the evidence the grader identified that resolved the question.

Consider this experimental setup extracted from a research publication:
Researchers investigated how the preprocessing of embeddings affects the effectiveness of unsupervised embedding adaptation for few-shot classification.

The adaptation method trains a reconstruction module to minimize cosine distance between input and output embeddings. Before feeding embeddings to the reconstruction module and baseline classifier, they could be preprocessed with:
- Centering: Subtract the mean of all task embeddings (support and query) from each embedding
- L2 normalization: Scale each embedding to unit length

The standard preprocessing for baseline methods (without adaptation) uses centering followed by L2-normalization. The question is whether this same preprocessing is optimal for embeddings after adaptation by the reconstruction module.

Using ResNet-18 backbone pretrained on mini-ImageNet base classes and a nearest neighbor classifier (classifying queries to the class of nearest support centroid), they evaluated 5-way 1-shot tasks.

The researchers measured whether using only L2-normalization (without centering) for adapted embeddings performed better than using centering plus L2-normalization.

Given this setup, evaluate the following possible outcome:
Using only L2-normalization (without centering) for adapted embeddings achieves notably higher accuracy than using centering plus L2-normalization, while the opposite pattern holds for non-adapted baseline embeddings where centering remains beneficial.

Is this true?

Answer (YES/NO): YES